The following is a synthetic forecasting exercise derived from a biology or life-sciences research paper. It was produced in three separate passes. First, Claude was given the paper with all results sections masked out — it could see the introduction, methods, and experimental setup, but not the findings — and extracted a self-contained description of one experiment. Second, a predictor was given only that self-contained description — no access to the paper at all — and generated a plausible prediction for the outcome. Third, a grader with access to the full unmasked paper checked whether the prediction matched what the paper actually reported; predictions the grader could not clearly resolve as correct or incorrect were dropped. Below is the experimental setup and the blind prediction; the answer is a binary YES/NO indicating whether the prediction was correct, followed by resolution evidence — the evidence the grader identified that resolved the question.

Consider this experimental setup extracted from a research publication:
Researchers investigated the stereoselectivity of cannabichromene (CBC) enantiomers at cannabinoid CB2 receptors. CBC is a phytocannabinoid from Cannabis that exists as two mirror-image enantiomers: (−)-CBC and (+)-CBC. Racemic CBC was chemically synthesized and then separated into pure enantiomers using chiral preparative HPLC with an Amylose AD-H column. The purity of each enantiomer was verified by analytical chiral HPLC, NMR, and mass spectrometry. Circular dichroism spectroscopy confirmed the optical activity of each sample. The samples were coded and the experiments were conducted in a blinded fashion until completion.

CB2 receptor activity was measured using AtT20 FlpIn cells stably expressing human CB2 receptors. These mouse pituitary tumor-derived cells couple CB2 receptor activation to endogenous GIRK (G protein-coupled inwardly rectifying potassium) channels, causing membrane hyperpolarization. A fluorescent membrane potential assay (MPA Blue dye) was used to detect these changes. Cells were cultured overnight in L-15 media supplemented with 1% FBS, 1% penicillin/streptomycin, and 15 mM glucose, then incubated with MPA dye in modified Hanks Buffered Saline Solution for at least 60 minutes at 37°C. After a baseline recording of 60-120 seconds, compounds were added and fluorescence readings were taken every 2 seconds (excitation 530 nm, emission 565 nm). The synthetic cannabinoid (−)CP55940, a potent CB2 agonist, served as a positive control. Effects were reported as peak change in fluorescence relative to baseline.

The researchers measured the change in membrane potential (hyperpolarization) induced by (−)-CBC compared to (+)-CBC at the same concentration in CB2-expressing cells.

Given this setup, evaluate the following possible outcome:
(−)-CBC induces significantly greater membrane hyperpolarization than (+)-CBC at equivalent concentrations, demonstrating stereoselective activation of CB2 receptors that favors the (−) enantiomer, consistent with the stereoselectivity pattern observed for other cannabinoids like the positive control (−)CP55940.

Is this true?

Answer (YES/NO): YES